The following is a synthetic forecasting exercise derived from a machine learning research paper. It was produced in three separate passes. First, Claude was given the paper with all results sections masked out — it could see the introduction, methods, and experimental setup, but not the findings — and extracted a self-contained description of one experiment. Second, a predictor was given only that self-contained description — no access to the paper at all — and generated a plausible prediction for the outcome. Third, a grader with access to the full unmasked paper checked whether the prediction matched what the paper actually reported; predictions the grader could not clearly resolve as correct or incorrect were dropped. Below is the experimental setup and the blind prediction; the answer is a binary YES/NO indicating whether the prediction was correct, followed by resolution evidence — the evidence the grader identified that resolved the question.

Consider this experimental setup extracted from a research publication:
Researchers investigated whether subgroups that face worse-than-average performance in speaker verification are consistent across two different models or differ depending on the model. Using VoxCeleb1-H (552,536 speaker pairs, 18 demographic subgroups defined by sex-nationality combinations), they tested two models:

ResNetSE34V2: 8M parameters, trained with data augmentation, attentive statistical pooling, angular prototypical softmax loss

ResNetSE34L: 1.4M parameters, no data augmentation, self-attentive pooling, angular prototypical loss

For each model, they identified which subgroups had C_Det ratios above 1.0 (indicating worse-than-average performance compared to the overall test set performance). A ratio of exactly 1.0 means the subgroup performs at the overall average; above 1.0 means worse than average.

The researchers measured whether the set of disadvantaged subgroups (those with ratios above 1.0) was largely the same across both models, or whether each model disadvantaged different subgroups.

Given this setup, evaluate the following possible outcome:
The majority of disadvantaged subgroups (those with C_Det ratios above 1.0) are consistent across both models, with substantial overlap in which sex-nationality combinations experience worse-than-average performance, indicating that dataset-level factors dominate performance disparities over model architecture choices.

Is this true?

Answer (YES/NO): YES